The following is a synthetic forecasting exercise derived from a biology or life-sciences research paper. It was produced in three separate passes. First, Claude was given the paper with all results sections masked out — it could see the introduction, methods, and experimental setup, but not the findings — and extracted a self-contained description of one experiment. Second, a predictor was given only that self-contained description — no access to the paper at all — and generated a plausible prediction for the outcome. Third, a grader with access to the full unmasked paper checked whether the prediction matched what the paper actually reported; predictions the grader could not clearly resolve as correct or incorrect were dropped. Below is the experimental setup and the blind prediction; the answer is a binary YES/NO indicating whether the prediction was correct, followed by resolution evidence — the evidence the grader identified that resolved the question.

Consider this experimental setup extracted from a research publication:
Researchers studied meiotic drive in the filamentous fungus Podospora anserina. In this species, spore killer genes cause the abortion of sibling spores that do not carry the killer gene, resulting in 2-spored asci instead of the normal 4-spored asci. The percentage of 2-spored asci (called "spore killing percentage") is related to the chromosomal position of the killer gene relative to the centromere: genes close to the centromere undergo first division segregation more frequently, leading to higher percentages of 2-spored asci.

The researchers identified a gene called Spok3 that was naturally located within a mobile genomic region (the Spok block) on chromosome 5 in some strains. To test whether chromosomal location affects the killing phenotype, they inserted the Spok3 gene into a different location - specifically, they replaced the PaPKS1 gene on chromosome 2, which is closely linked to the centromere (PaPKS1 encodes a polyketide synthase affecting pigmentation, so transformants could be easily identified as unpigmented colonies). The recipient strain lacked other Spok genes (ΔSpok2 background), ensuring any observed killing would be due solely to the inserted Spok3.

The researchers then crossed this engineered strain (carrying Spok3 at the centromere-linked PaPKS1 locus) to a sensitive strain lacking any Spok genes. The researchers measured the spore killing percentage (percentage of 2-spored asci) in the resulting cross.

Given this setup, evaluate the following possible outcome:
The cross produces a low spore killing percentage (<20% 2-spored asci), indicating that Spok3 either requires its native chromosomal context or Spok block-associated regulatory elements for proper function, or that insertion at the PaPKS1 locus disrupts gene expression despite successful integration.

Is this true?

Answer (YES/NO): NO